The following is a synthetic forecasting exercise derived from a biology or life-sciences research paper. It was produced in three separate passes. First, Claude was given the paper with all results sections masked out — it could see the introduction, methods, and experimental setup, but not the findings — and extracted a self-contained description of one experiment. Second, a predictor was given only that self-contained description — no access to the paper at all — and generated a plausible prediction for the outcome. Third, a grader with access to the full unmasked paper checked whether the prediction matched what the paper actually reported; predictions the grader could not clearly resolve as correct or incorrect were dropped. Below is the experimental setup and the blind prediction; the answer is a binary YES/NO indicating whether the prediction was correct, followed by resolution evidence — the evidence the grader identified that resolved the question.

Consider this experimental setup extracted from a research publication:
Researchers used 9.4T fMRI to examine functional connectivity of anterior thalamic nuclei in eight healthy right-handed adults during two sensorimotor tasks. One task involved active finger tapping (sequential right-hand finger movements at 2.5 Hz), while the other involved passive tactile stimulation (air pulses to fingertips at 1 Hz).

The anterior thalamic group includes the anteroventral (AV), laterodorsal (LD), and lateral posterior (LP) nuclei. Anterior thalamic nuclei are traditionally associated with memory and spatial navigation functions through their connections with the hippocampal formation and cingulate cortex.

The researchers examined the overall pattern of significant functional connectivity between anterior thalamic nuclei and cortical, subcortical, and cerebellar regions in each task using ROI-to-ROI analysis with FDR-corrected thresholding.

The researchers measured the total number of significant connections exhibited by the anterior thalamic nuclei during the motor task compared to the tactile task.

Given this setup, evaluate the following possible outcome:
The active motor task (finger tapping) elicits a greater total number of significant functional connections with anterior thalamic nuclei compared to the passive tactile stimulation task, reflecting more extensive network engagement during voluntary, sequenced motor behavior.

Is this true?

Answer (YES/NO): NO